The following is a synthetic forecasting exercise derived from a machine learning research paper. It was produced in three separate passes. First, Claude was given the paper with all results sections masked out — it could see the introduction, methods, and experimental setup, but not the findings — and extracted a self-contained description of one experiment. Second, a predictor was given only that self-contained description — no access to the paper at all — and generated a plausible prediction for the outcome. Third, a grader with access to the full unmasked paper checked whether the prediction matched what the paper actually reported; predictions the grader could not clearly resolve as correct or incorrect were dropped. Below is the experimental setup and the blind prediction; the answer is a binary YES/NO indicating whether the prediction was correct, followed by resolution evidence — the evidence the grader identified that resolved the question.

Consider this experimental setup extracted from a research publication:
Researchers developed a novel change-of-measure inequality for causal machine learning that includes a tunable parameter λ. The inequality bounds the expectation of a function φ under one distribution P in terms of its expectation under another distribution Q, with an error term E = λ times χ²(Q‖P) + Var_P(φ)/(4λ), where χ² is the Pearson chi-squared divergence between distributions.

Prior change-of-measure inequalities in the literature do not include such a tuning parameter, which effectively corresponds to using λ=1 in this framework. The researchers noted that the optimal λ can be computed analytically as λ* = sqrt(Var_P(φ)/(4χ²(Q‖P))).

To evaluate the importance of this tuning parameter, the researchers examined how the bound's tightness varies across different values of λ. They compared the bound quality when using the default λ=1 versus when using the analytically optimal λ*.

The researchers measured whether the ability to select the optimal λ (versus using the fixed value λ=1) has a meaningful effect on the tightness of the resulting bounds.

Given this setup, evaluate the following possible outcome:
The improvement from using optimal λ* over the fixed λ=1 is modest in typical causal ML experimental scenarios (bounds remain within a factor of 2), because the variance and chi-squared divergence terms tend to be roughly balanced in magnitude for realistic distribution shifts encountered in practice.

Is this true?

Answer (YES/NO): NO